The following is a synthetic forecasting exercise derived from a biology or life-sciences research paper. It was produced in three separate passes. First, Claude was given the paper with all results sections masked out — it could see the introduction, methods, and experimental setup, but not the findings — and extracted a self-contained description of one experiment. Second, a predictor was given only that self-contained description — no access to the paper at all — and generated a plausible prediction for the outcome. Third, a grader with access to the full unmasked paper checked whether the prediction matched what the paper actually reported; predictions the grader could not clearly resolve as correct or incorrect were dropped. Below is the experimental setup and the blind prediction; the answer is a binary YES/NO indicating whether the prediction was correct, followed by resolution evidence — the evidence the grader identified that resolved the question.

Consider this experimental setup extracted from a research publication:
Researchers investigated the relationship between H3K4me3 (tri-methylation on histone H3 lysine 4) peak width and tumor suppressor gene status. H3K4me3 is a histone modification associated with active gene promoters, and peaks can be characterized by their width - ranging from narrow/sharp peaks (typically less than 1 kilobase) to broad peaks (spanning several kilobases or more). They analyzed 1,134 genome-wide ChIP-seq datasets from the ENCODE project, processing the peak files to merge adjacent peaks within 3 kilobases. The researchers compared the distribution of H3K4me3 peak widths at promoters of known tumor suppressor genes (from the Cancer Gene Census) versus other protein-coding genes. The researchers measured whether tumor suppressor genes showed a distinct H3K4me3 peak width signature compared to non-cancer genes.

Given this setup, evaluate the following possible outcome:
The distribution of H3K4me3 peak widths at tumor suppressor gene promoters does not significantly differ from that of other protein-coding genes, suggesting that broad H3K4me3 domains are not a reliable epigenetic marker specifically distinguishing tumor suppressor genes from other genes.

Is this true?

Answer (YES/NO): NO